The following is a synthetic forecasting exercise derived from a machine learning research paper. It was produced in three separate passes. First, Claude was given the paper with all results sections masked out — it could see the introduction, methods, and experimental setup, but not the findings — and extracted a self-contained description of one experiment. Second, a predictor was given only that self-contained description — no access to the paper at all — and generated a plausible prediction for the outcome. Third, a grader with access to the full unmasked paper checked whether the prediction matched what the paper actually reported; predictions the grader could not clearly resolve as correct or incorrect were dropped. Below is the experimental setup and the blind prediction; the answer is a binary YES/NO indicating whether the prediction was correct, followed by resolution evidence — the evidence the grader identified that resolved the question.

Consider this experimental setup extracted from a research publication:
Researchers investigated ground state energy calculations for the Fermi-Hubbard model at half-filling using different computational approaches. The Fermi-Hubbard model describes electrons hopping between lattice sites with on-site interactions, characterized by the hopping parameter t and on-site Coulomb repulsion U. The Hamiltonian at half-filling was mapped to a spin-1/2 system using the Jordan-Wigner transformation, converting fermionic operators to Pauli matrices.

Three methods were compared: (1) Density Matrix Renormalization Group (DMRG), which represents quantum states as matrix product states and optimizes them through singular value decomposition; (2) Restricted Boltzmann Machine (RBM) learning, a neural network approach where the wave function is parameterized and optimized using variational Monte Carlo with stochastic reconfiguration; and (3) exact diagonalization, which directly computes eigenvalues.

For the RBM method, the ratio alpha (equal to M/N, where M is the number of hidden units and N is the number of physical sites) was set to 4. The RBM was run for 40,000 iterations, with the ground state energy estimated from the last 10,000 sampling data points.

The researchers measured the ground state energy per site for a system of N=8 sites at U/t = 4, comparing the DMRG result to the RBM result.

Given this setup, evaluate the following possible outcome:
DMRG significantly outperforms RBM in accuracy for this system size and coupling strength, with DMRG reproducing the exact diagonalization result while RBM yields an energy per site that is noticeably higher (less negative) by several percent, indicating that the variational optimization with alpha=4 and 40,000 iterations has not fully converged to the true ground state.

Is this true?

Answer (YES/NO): NO